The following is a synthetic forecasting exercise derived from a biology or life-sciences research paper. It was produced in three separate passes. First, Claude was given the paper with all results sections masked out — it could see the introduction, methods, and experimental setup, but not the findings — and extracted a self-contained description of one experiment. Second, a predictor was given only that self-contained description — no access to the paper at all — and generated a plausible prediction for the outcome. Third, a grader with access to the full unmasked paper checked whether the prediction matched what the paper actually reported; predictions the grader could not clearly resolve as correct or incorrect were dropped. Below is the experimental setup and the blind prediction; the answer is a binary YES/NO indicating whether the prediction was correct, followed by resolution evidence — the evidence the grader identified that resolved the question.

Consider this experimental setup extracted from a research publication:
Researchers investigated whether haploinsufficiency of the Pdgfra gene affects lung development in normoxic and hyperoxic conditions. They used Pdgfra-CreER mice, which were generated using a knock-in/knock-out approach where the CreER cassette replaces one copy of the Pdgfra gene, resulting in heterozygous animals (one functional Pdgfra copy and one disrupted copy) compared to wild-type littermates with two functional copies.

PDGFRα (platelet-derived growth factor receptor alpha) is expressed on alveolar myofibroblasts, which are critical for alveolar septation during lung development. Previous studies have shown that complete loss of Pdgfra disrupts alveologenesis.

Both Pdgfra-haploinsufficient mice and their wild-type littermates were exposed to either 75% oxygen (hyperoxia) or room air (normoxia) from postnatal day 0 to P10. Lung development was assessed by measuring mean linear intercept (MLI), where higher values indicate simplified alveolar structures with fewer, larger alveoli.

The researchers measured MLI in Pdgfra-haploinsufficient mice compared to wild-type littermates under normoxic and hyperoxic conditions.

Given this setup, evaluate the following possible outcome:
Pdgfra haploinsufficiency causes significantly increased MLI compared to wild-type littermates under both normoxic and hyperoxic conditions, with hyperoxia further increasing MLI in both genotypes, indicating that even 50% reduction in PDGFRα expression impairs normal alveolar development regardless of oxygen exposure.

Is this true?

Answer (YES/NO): NO